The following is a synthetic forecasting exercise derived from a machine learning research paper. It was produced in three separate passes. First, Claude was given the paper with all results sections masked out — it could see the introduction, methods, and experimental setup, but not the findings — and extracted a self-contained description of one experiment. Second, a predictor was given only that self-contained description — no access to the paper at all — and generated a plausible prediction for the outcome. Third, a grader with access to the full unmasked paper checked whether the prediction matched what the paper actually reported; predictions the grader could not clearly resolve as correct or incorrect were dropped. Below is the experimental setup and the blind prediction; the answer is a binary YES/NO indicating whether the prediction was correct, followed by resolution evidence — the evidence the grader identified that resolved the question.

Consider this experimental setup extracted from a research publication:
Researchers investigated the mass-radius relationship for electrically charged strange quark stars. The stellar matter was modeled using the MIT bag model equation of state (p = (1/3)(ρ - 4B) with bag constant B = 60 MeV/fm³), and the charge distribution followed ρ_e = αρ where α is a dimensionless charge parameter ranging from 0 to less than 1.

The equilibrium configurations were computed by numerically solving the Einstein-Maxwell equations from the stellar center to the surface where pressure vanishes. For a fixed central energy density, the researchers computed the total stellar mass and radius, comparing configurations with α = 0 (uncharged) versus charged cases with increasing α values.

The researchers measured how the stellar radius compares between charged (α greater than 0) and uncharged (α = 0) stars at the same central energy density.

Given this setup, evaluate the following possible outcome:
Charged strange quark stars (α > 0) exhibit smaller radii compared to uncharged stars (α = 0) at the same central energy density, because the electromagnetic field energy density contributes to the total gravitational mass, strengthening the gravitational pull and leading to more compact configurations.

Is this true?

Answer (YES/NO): NO